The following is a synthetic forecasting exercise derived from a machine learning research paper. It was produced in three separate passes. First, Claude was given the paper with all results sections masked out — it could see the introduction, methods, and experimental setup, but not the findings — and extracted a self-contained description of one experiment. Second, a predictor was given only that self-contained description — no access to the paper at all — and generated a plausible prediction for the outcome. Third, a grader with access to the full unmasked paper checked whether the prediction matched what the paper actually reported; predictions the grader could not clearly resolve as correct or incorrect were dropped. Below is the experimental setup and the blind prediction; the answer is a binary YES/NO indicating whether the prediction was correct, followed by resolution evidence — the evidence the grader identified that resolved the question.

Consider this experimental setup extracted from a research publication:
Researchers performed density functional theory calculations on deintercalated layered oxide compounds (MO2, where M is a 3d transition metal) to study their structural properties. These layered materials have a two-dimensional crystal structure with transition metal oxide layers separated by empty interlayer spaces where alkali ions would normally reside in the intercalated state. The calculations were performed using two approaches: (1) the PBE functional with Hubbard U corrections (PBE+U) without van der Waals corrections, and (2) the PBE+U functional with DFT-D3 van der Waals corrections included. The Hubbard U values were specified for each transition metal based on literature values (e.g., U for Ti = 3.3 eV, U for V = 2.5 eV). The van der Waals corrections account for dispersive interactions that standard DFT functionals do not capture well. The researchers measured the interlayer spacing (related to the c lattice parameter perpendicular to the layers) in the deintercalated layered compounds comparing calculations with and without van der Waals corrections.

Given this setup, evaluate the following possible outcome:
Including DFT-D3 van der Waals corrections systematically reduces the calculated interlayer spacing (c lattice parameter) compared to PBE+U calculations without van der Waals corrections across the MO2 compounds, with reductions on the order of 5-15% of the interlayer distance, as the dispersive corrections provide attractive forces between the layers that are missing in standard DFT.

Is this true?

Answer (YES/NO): YES